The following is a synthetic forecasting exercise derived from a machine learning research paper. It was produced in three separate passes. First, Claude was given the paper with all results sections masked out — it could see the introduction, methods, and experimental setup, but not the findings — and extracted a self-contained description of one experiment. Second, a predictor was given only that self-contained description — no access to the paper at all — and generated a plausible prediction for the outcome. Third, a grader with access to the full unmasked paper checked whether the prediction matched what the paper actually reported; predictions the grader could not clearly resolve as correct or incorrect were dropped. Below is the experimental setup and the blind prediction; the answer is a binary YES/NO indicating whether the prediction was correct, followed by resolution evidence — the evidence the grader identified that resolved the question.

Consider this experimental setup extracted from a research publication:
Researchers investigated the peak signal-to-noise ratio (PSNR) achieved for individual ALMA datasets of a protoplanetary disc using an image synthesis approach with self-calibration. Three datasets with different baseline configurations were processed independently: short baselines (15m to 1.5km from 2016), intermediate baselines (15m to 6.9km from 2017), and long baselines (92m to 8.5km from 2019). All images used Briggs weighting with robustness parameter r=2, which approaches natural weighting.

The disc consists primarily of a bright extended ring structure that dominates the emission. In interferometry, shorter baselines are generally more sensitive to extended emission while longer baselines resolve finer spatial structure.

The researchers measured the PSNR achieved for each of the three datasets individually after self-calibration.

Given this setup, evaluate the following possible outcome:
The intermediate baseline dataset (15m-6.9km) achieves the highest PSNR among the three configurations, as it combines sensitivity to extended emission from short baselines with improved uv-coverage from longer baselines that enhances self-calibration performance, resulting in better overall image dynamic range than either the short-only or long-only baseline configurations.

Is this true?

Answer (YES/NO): NO